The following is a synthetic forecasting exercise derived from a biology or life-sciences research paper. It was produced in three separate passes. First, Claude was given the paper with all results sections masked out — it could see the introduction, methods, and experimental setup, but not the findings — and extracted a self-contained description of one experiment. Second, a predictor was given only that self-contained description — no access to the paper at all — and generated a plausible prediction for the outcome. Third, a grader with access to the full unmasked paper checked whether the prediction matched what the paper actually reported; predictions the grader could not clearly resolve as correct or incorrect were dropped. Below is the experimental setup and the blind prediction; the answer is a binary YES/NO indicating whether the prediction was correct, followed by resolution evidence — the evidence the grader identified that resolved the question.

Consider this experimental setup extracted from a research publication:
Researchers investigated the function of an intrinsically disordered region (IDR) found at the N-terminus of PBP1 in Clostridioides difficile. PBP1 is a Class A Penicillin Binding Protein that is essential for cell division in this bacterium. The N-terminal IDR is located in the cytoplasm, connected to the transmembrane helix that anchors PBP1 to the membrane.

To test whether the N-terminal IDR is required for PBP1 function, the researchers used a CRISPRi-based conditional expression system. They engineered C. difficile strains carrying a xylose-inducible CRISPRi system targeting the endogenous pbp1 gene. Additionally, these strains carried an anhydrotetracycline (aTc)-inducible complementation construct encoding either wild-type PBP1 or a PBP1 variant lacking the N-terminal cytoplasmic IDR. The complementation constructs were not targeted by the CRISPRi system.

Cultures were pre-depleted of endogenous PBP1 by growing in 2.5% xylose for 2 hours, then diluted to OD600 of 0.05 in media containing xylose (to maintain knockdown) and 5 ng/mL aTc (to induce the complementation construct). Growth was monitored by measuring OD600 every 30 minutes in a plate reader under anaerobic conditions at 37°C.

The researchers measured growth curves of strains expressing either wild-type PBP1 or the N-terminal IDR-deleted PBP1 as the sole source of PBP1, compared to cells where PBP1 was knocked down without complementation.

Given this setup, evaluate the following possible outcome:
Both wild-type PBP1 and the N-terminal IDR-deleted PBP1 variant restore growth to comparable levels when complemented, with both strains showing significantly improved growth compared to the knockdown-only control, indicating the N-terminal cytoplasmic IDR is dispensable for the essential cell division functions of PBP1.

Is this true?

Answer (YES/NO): YES